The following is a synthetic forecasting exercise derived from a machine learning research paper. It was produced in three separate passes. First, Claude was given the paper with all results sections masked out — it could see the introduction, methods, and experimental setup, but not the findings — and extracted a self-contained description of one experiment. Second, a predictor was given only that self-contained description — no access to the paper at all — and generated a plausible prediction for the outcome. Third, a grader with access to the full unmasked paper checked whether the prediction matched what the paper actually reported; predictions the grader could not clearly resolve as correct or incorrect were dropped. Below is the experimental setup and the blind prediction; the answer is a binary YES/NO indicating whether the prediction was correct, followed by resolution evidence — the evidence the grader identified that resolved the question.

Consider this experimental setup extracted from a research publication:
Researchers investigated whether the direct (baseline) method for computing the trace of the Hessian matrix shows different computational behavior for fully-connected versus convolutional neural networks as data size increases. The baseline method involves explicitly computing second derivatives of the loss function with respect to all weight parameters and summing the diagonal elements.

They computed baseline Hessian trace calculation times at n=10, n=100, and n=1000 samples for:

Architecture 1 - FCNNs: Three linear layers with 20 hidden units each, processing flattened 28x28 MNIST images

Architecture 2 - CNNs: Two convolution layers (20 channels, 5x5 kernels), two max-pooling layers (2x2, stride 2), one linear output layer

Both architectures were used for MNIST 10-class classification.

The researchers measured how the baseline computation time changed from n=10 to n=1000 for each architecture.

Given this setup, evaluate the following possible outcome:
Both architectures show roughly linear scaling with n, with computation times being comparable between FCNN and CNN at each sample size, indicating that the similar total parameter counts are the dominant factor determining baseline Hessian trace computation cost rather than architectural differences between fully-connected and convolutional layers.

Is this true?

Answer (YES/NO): NO